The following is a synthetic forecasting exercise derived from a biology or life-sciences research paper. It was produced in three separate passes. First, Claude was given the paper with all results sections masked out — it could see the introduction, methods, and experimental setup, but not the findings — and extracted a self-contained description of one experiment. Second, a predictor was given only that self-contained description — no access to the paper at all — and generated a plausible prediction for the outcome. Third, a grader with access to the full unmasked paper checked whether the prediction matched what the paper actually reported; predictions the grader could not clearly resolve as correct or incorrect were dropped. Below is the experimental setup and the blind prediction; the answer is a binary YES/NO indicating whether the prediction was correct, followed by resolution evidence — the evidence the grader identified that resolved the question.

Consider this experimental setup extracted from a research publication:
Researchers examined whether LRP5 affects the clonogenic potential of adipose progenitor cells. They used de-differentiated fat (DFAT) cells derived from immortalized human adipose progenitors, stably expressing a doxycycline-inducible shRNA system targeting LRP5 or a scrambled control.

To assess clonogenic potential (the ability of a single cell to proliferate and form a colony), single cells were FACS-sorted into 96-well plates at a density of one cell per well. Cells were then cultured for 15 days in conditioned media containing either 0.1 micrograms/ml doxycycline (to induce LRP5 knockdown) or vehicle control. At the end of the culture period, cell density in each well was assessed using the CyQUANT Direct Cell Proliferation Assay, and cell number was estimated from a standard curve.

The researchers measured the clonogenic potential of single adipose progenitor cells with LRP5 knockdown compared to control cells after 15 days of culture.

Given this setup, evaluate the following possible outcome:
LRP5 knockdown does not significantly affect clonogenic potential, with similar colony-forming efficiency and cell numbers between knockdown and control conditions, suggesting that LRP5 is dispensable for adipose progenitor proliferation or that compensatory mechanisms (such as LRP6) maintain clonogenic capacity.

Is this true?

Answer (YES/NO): NO